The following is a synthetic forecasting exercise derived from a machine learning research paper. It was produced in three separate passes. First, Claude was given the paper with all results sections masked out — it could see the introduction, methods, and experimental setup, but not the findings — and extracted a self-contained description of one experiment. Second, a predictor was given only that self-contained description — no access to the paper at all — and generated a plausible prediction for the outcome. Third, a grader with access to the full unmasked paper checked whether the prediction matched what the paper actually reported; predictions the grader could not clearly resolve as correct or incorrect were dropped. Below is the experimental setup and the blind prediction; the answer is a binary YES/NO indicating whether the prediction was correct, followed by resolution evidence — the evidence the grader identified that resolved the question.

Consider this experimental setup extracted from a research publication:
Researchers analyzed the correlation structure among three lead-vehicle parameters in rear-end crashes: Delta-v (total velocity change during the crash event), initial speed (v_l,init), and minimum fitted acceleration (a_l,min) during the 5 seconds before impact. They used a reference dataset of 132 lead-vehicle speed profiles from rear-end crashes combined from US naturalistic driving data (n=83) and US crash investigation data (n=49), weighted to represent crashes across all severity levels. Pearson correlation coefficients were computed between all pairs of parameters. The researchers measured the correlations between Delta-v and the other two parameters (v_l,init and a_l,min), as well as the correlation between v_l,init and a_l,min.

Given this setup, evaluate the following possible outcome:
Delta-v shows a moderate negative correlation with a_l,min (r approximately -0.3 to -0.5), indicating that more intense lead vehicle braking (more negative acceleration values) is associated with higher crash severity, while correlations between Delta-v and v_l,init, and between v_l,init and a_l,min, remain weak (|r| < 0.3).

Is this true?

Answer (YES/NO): NO